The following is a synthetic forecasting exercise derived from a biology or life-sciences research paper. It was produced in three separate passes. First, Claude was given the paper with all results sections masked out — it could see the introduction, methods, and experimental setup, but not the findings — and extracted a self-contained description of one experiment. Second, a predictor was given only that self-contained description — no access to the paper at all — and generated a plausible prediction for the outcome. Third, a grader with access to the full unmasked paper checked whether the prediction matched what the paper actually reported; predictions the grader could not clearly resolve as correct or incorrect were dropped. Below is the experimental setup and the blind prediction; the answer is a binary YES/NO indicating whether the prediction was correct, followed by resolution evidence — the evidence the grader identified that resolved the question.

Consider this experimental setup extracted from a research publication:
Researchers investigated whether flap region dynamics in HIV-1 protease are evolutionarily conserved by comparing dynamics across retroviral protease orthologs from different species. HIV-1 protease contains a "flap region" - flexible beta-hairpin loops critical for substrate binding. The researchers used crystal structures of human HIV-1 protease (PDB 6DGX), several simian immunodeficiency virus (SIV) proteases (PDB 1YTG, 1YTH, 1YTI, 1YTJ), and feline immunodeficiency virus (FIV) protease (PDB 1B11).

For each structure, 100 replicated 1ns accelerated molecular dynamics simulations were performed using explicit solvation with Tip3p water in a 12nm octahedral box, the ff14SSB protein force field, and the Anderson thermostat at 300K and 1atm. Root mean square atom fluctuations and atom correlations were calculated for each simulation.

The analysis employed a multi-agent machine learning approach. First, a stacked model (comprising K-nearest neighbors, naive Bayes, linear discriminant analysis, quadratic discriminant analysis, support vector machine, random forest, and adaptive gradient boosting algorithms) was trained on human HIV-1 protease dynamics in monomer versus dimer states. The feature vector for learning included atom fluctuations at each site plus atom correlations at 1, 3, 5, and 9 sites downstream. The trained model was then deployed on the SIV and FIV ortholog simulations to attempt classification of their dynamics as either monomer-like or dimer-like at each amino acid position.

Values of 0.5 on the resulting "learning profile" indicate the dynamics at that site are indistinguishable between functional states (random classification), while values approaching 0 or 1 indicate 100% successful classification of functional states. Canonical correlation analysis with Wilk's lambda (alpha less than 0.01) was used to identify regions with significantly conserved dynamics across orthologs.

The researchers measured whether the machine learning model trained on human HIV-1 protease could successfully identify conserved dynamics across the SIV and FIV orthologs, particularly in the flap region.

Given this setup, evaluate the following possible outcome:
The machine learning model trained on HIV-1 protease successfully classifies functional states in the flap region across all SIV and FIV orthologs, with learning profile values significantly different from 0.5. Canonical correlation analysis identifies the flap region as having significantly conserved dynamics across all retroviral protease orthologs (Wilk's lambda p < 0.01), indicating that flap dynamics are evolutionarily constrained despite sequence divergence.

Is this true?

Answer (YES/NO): YES